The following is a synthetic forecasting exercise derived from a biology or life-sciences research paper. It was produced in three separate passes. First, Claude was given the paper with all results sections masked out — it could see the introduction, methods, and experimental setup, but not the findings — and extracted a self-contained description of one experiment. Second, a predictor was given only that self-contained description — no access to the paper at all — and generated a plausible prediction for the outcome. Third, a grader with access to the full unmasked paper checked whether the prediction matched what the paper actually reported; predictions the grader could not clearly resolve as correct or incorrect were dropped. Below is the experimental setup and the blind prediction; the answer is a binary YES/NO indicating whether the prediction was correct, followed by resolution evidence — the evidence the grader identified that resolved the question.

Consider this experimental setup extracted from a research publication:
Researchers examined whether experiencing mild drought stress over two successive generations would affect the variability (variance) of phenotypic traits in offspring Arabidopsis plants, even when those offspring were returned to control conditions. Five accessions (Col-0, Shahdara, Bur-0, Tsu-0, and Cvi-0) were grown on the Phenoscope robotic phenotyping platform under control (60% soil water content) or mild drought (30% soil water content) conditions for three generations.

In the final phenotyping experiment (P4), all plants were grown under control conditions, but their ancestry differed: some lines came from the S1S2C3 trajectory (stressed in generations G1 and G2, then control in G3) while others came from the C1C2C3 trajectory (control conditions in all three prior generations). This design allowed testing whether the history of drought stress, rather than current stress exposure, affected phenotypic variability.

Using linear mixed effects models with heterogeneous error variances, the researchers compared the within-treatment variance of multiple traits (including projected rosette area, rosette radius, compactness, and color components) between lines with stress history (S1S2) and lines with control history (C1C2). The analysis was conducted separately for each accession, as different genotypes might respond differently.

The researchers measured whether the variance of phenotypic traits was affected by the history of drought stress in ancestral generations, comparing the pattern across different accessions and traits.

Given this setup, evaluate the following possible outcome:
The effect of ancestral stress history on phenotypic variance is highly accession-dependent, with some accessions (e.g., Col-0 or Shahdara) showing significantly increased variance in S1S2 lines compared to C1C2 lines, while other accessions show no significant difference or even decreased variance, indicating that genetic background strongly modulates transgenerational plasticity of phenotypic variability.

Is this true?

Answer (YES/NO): YES